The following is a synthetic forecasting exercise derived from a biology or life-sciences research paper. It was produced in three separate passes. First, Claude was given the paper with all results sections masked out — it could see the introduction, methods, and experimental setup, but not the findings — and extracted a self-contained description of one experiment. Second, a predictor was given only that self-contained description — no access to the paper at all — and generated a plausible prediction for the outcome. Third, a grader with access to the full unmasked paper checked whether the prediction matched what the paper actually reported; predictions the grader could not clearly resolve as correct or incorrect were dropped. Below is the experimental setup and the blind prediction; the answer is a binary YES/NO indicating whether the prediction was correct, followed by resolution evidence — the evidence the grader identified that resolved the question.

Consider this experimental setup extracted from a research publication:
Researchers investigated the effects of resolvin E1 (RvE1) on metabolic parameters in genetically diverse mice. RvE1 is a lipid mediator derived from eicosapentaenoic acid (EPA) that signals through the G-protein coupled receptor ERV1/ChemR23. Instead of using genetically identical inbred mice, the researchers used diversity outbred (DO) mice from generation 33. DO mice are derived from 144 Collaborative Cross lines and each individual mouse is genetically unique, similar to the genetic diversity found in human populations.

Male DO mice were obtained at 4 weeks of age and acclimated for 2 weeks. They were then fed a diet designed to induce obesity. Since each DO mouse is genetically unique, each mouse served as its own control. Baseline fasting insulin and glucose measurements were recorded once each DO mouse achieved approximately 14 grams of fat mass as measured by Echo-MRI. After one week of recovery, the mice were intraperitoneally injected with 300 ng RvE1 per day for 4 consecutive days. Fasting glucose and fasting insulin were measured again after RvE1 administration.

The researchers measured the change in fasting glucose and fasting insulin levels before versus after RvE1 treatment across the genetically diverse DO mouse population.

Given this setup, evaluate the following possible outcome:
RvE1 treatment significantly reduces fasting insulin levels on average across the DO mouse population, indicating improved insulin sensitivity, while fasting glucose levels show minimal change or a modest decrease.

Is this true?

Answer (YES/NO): NO